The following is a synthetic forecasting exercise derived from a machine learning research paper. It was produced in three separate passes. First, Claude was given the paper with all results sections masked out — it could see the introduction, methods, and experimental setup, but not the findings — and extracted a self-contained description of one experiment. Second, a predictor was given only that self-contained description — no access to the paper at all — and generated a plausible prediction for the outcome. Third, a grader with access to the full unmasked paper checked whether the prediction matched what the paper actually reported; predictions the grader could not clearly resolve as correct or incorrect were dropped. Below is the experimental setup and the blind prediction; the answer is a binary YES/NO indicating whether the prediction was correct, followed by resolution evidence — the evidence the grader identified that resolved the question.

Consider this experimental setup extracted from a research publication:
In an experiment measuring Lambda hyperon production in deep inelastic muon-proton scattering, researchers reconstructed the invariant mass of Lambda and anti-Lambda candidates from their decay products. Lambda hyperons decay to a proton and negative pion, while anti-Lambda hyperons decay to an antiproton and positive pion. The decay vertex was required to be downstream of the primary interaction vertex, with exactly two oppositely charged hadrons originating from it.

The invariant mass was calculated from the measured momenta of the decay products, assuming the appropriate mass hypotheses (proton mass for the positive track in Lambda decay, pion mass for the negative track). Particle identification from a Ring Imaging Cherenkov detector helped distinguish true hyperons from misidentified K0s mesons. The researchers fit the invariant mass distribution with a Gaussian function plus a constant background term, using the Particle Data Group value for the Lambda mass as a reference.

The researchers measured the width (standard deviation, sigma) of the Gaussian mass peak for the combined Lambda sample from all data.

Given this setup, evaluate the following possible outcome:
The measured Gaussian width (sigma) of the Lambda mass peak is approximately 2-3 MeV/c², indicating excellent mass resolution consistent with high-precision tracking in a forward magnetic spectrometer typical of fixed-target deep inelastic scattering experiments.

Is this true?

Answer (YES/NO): YES